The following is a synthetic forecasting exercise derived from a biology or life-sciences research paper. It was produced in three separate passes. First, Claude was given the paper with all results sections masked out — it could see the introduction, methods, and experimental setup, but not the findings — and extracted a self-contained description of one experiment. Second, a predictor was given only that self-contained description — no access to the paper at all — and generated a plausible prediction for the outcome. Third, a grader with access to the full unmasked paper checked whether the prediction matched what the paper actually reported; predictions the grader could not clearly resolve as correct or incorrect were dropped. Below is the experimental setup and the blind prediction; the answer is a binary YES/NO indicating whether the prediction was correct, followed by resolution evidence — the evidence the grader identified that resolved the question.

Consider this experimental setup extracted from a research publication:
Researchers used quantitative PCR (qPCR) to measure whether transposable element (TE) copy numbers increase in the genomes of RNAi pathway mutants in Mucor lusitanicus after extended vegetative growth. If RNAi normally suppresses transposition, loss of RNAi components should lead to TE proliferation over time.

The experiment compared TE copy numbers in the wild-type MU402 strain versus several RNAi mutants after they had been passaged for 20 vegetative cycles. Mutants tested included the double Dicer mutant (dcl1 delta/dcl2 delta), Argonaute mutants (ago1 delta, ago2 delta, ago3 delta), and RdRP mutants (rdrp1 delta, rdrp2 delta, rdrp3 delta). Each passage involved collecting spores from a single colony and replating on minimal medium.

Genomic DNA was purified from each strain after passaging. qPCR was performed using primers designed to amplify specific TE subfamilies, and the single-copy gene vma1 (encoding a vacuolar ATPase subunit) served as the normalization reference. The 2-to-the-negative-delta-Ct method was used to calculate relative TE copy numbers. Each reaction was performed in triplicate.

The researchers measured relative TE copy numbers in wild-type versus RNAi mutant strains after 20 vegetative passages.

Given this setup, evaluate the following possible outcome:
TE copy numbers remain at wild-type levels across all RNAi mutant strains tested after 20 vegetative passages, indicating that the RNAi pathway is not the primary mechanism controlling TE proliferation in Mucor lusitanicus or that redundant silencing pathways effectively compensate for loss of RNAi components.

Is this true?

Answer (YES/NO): NO